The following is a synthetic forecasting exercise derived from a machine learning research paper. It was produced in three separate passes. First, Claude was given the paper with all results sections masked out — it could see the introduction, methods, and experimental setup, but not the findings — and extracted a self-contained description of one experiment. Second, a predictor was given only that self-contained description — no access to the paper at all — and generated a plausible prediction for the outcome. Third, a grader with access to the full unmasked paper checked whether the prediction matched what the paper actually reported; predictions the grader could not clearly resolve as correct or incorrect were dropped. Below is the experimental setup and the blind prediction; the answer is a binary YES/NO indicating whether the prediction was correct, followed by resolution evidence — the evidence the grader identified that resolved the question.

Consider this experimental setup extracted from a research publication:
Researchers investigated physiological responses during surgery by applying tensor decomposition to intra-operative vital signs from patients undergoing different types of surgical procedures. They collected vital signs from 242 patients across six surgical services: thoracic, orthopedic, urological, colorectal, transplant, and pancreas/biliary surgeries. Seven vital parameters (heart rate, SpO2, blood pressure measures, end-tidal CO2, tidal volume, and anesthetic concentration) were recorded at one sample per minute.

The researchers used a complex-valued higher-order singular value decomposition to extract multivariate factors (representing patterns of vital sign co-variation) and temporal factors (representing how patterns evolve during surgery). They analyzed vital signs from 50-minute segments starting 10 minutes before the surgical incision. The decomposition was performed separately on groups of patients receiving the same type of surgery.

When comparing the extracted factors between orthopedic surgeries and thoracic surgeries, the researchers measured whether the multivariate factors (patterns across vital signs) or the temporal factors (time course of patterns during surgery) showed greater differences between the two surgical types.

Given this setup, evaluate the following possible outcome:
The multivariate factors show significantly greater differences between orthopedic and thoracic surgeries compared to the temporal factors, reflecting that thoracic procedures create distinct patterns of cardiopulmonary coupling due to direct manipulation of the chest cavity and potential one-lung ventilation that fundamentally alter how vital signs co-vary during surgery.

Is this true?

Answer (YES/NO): NO